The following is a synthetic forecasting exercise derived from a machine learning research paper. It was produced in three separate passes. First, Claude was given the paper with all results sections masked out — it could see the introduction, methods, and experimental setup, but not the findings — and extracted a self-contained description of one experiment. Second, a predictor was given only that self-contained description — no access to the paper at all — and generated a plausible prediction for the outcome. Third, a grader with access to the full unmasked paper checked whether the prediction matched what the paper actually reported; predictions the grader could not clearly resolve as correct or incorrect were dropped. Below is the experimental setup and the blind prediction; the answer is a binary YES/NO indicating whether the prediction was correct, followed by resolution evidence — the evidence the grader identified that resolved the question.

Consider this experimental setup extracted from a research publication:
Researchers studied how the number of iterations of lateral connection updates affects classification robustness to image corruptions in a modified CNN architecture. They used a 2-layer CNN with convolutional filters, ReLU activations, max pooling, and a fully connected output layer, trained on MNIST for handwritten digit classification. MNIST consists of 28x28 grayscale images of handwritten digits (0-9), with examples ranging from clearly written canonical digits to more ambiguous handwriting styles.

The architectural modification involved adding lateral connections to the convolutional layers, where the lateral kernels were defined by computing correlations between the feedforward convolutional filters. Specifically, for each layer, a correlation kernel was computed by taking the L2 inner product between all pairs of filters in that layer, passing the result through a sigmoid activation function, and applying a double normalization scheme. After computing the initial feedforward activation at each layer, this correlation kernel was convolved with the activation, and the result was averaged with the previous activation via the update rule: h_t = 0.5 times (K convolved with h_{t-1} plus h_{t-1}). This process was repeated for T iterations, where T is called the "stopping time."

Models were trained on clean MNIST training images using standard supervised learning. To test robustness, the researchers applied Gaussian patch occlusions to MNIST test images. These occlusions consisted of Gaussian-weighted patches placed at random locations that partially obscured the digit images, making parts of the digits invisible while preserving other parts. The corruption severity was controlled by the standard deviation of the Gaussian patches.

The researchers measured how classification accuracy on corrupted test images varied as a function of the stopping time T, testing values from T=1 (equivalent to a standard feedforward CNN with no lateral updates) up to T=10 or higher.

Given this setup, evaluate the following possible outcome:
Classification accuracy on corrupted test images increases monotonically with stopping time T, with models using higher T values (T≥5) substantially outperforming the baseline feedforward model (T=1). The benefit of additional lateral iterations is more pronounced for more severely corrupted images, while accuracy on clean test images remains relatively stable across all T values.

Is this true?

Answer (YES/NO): NO